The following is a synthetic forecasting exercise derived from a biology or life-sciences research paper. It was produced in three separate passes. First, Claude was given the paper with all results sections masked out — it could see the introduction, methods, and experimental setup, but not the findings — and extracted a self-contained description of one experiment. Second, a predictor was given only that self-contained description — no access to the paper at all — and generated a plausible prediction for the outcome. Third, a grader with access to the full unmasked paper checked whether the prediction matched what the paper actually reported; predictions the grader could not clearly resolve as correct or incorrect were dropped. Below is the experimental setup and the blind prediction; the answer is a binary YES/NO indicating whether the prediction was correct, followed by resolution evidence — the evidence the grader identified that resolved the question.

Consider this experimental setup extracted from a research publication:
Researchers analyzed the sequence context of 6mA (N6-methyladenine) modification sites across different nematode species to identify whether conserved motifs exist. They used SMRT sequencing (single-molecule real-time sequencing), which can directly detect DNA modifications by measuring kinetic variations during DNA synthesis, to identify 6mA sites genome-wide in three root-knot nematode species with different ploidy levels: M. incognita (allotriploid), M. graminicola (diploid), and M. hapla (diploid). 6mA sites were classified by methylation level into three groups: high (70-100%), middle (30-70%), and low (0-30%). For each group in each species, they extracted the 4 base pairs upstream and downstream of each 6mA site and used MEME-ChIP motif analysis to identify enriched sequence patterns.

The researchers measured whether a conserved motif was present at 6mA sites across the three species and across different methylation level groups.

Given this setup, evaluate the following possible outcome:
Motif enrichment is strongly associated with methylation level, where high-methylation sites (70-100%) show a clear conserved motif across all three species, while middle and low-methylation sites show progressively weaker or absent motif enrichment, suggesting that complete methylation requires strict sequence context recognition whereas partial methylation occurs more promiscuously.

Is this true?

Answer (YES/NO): NO